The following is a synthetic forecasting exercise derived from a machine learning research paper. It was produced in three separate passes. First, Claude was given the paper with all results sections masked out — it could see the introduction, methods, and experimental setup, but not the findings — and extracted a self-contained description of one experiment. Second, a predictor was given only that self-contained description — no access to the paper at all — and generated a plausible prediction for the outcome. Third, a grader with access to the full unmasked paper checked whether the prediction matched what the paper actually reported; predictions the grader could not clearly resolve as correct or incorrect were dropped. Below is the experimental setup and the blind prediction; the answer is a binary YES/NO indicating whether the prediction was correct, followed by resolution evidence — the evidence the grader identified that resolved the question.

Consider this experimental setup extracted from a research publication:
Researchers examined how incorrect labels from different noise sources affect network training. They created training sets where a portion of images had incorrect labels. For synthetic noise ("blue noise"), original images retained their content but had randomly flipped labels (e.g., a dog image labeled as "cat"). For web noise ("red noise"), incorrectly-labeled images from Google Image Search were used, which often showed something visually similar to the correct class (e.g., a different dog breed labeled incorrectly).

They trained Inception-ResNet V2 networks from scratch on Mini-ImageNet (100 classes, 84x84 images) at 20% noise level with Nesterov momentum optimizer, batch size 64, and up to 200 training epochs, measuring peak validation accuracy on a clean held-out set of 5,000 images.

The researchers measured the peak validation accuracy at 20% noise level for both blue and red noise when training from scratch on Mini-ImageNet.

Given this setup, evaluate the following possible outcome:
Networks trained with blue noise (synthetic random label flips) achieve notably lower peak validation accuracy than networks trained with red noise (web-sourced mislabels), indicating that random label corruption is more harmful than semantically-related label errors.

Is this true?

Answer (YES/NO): YES